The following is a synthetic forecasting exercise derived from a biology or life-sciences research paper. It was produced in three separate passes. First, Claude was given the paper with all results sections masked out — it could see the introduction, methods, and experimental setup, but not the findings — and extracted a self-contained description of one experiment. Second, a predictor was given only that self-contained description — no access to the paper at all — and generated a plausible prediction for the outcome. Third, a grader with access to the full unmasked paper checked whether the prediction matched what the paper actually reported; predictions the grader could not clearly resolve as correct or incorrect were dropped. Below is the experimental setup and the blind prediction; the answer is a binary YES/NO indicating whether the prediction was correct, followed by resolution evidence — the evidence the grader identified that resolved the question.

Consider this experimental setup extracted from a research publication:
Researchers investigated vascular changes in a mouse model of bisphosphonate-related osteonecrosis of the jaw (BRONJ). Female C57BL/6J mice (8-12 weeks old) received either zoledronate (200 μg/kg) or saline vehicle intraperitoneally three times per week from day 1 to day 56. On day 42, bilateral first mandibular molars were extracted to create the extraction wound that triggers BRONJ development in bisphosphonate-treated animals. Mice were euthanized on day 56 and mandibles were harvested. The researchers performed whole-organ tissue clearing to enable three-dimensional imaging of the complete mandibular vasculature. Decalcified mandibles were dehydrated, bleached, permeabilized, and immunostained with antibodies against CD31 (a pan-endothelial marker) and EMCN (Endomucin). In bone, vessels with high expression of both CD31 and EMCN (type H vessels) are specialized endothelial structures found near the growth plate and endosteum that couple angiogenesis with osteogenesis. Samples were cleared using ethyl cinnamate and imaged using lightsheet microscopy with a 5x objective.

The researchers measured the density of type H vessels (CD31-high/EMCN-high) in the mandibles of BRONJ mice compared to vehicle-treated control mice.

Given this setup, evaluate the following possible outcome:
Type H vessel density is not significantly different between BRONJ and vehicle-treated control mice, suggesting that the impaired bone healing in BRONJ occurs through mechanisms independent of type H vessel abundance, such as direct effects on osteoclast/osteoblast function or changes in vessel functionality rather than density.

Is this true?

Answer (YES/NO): NO